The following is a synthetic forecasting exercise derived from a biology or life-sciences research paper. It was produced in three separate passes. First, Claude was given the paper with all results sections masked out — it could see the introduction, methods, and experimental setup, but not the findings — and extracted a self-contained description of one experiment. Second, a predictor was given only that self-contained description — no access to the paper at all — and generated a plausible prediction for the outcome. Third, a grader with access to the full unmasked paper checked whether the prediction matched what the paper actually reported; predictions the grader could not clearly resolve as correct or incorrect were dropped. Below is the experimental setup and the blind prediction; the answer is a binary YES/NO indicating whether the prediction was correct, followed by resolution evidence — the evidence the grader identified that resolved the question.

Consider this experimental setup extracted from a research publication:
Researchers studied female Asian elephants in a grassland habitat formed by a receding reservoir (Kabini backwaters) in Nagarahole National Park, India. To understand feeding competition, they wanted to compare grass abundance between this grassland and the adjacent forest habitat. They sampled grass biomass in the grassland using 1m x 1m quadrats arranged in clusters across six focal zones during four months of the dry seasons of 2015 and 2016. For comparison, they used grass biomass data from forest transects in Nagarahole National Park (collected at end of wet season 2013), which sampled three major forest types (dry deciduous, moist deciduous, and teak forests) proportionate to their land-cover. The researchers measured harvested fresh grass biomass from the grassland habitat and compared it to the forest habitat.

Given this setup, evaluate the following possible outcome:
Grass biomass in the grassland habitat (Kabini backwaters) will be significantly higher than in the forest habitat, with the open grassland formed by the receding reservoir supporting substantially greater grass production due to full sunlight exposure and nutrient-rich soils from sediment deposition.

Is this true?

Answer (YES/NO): YES